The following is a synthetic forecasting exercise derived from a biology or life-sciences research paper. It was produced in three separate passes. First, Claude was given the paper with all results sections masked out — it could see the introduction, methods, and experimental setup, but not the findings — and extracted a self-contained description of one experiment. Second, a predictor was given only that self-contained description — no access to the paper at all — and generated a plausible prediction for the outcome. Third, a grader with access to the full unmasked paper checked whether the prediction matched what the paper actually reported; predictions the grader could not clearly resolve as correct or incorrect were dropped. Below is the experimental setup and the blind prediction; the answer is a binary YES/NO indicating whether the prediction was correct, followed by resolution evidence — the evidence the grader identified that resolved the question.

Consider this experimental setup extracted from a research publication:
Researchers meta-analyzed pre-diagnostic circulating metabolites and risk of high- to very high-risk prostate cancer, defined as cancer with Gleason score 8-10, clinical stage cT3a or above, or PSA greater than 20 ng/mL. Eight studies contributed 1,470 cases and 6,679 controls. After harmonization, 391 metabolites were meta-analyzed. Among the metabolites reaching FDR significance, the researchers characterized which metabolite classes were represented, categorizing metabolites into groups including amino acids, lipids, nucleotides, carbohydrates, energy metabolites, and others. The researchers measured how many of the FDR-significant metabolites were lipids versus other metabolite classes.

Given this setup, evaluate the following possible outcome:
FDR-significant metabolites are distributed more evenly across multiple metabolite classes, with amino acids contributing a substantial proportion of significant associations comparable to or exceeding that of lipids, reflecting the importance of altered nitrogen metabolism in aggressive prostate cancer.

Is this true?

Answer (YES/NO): NO